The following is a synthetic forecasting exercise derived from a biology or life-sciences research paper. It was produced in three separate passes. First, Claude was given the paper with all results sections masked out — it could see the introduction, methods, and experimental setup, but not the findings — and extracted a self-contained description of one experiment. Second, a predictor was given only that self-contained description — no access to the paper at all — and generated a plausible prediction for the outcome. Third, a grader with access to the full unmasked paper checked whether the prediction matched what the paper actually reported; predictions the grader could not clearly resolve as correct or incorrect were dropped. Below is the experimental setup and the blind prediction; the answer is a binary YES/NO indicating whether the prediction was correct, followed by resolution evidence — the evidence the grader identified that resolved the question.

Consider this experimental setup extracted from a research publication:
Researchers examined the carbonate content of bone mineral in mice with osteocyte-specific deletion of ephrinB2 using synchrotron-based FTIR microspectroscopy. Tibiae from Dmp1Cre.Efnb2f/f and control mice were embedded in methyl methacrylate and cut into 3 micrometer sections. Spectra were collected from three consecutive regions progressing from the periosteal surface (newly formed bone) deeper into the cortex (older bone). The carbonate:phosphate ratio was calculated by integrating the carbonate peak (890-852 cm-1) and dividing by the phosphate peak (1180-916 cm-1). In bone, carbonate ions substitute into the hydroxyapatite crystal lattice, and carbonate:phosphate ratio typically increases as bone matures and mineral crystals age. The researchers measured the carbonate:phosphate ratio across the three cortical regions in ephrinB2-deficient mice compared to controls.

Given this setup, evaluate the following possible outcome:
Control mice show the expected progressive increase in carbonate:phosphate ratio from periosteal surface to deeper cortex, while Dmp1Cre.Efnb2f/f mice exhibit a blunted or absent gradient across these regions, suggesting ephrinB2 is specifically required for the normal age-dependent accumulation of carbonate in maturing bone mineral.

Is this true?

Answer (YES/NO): NO